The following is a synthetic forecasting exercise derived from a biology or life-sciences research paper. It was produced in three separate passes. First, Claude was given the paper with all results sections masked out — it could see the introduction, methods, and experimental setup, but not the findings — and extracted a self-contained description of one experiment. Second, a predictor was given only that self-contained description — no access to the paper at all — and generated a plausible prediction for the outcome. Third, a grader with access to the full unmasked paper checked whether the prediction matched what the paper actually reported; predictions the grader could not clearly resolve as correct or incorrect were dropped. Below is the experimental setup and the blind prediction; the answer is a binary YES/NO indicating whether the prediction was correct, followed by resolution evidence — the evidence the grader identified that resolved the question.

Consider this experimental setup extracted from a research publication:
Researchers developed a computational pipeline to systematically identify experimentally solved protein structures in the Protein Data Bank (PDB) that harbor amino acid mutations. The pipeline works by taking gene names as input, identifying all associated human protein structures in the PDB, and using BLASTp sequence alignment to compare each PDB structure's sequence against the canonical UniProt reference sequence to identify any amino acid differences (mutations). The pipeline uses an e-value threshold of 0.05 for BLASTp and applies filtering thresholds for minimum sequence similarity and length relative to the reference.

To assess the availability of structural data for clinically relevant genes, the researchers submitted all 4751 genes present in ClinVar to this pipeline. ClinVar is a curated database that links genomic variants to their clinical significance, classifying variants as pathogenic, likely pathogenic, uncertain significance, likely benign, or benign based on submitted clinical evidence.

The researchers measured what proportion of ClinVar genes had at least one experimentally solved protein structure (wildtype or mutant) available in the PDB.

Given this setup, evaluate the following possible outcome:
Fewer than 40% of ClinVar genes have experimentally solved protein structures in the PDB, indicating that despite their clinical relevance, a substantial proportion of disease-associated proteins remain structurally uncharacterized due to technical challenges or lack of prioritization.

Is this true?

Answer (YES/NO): NO